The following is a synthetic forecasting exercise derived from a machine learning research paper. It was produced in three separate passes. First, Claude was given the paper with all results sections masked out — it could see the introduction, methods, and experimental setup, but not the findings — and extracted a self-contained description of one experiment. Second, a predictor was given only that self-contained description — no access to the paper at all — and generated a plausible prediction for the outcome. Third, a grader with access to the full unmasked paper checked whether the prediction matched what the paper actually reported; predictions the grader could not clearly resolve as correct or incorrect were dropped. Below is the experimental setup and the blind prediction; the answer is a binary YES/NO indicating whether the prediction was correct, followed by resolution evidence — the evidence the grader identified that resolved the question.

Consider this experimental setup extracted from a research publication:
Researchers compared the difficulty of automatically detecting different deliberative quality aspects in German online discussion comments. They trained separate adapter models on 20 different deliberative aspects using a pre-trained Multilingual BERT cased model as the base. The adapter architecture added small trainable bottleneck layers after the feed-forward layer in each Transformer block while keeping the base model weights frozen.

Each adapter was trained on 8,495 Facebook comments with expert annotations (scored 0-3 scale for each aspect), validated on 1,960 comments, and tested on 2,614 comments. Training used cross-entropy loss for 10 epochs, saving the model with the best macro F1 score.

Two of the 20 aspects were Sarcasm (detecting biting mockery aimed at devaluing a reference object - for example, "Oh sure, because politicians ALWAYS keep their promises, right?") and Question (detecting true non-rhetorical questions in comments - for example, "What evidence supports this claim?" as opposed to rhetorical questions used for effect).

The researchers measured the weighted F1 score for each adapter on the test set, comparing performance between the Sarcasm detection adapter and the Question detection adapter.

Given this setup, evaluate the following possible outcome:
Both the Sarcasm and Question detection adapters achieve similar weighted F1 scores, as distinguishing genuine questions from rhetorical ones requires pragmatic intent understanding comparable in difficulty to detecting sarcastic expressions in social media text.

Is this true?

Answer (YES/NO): NO